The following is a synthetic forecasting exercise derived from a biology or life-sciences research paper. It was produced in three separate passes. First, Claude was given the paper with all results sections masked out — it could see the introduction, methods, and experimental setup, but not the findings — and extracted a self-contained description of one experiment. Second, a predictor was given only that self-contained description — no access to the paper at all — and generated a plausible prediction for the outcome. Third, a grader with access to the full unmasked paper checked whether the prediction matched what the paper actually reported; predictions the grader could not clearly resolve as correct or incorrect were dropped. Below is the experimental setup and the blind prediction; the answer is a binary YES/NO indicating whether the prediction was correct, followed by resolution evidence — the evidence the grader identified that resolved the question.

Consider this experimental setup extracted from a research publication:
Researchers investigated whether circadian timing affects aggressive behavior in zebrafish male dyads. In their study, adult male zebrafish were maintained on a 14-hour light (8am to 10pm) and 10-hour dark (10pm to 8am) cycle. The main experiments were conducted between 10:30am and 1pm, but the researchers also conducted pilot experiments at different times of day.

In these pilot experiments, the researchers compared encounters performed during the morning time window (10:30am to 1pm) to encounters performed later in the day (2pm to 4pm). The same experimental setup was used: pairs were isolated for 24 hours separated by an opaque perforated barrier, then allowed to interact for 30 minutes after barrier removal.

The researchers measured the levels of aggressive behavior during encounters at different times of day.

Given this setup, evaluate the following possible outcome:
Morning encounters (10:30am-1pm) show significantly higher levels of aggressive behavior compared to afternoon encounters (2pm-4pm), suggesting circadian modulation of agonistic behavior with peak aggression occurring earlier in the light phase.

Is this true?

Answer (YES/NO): YES